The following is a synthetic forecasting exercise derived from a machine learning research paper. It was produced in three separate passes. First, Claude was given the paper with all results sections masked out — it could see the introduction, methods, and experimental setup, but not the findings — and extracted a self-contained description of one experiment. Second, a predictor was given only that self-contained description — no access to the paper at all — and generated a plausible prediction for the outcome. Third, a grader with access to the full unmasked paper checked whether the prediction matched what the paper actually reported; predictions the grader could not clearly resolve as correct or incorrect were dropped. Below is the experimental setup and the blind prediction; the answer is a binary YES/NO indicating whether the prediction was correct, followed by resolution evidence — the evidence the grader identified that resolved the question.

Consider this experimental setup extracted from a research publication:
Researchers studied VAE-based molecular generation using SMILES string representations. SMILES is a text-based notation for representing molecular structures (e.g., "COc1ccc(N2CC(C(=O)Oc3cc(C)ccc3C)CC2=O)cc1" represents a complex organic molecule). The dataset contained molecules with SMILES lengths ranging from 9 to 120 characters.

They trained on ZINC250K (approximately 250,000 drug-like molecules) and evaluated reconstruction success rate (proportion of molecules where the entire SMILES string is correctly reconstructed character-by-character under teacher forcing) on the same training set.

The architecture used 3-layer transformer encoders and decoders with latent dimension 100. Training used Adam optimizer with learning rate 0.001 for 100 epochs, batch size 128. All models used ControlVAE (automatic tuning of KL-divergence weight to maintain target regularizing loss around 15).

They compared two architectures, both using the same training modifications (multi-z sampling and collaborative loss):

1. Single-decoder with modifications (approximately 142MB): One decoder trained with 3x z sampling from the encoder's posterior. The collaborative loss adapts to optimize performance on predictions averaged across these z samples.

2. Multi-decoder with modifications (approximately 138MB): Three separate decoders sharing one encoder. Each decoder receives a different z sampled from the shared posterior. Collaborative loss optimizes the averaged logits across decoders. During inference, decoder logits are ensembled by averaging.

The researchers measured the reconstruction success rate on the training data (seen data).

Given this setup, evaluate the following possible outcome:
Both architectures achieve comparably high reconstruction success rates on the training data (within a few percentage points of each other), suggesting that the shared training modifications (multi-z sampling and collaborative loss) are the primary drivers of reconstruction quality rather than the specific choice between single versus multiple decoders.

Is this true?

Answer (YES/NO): YES